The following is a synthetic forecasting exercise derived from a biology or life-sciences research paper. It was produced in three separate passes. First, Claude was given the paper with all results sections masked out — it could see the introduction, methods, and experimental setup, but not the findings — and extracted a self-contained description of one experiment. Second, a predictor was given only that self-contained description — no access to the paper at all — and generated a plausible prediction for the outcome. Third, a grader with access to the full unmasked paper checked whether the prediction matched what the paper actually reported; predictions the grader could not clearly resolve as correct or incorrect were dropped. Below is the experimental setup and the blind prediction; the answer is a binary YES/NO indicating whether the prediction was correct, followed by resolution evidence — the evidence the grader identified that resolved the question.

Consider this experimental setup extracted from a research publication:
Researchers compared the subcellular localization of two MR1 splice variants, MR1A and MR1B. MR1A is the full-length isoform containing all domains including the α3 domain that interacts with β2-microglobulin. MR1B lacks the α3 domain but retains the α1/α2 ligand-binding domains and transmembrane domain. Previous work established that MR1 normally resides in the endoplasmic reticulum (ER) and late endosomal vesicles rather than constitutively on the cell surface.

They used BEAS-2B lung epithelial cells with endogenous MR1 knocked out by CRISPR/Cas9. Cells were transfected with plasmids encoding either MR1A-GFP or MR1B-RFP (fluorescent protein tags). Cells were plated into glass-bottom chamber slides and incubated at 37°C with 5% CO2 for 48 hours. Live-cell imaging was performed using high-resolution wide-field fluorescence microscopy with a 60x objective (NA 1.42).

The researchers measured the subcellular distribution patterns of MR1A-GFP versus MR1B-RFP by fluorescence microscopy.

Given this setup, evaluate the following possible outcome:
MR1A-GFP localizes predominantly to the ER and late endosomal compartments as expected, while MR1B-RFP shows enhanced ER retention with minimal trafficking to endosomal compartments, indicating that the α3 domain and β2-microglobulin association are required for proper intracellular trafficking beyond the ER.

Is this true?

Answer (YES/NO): NO